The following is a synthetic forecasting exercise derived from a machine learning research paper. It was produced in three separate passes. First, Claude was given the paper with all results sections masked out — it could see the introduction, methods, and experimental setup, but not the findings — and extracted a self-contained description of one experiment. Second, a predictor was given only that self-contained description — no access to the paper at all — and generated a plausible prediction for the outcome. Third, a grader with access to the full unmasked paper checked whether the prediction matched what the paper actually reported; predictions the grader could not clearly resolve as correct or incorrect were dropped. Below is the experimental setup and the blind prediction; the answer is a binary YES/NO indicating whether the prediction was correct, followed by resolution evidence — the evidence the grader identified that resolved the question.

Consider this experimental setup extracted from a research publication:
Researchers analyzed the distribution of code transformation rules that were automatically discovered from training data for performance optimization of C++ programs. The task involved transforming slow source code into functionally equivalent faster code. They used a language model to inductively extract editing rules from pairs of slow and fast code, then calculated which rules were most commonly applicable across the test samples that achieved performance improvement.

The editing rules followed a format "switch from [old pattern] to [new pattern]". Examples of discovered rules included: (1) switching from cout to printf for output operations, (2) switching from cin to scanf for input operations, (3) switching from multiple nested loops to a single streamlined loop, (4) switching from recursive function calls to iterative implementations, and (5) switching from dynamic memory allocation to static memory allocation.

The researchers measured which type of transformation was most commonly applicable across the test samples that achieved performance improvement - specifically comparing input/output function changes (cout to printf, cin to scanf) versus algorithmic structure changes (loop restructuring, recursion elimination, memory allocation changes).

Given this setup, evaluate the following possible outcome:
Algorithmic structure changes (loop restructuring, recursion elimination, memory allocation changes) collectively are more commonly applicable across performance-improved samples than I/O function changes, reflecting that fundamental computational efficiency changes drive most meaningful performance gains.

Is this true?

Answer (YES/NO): NO